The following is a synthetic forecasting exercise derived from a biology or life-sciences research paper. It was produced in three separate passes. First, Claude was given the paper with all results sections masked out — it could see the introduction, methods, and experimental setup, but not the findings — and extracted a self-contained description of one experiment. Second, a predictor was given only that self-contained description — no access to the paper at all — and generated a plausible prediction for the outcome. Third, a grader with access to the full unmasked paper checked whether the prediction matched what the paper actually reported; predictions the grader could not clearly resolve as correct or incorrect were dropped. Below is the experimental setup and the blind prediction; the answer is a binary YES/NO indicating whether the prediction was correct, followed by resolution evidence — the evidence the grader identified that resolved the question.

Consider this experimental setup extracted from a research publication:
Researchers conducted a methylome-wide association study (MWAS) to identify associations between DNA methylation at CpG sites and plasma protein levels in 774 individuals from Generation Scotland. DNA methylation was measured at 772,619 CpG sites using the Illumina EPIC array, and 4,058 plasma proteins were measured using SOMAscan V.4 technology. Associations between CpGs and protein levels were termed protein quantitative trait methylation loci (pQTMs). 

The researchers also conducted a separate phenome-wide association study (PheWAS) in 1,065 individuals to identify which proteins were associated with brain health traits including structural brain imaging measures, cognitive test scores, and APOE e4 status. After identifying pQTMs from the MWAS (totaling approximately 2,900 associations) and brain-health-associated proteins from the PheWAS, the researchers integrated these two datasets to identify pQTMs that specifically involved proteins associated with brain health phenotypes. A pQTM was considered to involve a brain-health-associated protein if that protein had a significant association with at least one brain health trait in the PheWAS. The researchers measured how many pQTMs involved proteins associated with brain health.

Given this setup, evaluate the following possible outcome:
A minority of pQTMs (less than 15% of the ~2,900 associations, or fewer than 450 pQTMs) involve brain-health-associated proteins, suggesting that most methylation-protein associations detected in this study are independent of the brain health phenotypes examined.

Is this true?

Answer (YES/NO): YES